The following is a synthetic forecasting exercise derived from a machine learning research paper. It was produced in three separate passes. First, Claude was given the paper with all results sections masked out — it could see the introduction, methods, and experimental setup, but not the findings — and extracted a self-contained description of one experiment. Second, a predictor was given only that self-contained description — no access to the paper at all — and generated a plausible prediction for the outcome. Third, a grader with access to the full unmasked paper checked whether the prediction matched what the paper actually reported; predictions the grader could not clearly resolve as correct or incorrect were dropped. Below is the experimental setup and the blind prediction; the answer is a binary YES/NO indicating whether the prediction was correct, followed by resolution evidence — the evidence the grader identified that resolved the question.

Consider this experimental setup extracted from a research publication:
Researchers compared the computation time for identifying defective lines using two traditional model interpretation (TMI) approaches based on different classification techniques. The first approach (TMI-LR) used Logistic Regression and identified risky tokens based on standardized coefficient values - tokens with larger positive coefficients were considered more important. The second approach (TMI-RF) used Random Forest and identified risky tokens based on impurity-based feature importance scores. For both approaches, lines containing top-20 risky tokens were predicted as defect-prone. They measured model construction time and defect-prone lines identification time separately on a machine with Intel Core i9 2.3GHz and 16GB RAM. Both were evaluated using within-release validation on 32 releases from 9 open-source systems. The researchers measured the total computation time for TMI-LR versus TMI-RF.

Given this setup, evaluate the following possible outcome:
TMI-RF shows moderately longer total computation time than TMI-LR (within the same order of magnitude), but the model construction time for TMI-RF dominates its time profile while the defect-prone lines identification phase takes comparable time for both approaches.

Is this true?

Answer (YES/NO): NO